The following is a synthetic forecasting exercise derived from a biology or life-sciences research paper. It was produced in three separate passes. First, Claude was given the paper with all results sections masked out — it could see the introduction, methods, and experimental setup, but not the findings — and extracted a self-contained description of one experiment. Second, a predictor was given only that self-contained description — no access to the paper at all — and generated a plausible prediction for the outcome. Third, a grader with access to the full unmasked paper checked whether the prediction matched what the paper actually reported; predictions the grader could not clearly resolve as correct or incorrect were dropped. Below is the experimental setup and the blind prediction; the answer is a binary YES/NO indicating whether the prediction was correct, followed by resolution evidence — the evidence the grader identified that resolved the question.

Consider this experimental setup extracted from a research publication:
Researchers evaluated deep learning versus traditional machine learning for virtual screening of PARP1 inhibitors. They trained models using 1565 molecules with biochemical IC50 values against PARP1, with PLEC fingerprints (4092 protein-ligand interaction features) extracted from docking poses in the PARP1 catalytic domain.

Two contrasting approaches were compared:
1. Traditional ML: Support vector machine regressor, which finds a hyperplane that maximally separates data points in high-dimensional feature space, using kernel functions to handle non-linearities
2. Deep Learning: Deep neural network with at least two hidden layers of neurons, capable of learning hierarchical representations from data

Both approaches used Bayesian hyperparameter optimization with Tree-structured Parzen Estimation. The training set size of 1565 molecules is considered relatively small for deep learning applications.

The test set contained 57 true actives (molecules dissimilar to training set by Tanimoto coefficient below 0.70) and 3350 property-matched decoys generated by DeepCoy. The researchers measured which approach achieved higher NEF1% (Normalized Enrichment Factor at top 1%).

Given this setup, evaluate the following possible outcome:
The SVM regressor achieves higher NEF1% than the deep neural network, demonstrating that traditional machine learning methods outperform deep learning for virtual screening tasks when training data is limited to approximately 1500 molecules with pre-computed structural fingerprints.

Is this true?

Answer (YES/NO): YES